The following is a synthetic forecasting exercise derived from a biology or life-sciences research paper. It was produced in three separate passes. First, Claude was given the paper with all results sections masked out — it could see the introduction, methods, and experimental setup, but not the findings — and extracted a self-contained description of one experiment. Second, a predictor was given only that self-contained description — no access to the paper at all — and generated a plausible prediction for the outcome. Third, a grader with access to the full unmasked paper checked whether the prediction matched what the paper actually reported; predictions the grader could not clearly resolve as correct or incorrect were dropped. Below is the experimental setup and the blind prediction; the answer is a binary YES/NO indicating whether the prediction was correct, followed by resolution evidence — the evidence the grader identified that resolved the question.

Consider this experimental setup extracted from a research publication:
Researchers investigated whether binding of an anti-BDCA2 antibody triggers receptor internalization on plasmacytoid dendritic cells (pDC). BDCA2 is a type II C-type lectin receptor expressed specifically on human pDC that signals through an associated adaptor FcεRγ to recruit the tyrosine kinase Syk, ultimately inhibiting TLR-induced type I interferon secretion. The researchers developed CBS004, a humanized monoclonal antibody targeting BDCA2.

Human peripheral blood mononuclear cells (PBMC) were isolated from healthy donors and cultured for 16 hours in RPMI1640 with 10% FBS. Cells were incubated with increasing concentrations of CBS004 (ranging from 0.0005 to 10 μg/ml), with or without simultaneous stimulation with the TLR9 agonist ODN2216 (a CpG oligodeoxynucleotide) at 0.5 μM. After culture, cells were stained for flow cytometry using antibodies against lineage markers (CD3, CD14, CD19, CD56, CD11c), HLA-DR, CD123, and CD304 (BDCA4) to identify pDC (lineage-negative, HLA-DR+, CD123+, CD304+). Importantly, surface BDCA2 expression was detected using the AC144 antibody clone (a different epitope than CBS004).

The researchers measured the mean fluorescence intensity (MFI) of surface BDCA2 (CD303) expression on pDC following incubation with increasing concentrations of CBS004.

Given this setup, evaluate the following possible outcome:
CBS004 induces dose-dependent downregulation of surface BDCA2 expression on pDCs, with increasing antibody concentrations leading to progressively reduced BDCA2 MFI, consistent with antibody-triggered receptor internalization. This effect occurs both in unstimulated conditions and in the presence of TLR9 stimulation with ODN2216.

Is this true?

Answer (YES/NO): NO